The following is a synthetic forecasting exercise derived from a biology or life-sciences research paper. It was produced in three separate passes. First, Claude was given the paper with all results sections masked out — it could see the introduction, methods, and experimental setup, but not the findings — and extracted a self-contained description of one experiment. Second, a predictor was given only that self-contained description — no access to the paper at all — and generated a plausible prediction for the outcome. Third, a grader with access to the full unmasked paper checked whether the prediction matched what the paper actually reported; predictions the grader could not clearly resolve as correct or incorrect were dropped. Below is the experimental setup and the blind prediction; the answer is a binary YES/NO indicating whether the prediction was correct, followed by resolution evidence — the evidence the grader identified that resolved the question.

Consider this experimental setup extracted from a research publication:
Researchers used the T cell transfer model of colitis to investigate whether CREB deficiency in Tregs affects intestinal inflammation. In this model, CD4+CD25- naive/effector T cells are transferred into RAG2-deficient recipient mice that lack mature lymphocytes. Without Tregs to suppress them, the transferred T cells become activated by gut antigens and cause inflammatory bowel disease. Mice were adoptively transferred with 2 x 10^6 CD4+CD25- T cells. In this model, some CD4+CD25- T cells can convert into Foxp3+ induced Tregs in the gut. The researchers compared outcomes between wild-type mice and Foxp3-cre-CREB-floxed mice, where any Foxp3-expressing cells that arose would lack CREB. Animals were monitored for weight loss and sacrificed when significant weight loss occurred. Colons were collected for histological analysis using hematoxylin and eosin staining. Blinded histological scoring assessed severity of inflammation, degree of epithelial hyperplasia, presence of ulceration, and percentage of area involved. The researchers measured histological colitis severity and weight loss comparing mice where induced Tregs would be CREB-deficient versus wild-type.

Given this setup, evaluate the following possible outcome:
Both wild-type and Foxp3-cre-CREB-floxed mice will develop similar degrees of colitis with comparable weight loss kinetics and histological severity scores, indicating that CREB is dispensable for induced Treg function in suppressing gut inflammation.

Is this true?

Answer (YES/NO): NO